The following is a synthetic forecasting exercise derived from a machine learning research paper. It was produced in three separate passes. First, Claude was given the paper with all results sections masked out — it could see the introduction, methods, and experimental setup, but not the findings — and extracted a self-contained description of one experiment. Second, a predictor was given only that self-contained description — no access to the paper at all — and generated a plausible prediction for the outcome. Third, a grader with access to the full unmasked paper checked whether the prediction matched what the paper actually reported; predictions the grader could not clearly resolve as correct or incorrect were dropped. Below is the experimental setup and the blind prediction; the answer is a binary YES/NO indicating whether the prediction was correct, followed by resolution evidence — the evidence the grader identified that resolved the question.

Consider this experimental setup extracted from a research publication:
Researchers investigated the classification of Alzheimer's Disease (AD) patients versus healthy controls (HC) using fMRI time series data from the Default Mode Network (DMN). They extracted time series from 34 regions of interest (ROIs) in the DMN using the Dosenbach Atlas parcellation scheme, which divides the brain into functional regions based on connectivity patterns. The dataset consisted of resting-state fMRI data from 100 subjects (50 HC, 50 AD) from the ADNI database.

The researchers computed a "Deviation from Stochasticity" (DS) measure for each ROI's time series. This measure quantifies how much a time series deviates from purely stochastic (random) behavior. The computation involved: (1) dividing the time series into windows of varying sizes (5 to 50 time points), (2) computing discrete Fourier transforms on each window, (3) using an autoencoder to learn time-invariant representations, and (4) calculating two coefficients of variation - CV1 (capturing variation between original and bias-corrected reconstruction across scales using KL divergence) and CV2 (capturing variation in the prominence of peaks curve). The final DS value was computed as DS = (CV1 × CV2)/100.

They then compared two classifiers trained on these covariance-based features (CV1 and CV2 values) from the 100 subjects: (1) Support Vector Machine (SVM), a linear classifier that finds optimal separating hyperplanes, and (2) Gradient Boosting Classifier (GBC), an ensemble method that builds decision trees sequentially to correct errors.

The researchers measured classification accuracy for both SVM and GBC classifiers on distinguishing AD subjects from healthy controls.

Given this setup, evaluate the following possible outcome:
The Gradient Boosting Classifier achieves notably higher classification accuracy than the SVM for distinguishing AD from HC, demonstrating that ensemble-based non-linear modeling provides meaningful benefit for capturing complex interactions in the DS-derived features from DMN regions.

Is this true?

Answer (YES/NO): NO